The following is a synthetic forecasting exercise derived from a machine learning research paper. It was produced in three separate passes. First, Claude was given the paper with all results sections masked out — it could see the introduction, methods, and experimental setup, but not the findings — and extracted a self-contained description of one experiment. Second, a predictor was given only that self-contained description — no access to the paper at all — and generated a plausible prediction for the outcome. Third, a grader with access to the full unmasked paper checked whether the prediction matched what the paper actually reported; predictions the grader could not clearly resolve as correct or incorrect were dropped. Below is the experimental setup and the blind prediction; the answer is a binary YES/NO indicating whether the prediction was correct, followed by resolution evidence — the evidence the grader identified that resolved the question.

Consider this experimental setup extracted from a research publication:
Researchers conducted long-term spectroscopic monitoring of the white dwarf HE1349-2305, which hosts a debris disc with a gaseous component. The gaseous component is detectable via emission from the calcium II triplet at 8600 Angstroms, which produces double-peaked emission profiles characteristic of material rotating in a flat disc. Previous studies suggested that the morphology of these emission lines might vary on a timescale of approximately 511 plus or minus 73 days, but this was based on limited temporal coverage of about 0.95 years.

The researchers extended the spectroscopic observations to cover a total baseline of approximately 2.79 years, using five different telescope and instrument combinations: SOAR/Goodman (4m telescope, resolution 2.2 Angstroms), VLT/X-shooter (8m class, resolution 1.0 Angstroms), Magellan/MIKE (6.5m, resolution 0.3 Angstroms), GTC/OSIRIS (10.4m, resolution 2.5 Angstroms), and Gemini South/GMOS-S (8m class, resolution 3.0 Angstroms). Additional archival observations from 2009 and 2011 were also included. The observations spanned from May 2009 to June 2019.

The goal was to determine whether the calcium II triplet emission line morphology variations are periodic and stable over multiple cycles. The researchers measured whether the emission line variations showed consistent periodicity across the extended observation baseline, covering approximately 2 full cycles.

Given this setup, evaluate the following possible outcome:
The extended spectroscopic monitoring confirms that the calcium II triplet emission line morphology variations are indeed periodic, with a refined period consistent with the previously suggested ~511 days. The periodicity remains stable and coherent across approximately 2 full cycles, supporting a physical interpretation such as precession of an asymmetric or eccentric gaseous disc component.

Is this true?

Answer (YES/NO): YES